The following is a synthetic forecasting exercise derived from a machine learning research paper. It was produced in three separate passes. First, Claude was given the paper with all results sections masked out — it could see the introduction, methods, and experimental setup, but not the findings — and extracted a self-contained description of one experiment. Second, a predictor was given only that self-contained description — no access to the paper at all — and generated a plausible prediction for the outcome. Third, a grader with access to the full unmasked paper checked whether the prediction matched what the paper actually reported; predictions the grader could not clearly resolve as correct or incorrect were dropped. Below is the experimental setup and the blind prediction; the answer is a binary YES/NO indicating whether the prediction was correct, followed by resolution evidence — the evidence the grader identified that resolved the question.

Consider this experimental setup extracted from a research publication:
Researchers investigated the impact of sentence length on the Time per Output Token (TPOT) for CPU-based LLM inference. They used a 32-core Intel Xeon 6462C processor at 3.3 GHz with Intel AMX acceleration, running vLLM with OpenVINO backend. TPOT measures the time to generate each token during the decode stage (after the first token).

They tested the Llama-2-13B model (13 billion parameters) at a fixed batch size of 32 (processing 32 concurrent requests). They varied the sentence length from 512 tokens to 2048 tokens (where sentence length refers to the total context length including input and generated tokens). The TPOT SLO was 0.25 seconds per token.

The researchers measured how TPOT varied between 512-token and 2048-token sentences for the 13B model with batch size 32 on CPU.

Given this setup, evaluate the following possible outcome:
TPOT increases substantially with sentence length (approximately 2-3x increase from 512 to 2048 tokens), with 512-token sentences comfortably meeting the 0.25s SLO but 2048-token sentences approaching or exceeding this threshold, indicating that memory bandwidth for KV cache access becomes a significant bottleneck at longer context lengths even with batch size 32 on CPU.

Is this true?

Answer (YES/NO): YES